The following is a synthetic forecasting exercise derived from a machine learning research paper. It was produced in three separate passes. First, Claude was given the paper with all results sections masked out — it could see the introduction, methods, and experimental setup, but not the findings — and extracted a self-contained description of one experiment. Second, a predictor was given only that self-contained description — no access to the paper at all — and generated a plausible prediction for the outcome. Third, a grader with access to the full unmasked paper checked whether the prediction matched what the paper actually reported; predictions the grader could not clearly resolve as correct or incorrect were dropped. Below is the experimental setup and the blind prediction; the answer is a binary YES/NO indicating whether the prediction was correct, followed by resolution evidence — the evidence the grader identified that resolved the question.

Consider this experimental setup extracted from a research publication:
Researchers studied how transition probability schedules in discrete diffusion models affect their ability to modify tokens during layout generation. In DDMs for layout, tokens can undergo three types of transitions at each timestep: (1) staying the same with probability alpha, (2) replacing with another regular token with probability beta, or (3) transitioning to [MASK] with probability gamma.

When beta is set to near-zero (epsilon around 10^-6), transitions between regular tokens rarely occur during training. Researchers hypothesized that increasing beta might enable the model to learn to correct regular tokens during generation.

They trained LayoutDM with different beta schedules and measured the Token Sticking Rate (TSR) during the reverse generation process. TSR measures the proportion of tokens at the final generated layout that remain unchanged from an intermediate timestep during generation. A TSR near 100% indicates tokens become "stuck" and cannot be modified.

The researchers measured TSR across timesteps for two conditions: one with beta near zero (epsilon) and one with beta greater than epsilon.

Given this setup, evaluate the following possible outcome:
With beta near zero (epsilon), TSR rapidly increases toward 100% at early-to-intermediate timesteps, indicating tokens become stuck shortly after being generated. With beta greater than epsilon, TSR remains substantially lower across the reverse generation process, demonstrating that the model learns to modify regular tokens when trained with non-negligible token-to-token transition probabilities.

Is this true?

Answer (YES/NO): YES